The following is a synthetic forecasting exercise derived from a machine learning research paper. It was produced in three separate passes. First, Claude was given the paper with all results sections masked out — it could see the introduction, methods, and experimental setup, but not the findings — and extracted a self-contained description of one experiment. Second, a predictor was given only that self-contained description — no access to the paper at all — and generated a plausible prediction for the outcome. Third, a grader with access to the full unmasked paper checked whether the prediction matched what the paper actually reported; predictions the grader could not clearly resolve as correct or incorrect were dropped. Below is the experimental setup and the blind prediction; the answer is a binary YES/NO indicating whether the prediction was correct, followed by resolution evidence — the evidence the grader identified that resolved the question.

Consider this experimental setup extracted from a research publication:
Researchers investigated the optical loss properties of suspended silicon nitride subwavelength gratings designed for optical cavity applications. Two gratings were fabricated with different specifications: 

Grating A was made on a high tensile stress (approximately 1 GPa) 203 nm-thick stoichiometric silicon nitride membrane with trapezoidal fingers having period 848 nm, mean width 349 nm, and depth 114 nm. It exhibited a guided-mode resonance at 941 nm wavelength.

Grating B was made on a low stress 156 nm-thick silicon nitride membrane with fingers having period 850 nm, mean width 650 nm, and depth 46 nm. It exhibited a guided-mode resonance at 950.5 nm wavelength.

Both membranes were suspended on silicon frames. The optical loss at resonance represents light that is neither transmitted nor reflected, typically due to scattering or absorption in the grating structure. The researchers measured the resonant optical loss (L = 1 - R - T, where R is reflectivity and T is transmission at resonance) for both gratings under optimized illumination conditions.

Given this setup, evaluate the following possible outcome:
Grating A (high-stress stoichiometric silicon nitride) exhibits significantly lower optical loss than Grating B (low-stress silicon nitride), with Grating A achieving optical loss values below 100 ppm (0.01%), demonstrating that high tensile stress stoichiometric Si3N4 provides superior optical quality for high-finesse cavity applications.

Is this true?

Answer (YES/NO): NO